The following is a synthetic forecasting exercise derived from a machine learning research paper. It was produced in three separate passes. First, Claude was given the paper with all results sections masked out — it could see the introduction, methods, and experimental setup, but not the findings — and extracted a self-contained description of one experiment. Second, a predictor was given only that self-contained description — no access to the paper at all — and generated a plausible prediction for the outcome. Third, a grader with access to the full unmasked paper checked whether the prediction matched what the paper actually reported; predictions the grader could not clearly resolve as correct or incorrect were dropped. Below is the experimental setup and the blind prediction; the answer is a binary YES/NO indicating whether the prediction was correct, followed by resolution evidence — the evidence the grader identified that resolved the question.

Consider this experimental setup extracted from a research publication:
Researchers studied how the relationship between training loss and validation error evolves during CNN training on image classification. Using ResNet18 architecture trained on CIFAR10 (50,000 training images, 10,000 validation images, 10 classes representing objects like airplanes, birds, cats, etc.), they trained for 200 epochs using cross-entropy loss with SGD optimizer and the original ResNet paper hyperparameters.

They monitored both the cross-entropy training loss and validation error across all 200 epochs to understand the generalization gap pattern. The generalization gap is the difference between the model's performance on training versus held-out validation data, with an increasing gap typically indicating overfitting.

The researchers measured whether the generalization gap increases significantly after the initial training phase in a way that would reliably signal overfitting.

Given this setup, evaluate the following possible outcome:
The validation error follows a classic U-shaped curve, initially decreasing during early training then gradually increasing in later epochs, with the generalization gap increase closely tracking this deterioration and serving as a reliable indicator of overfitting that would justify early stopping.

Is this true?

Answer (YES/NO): NO